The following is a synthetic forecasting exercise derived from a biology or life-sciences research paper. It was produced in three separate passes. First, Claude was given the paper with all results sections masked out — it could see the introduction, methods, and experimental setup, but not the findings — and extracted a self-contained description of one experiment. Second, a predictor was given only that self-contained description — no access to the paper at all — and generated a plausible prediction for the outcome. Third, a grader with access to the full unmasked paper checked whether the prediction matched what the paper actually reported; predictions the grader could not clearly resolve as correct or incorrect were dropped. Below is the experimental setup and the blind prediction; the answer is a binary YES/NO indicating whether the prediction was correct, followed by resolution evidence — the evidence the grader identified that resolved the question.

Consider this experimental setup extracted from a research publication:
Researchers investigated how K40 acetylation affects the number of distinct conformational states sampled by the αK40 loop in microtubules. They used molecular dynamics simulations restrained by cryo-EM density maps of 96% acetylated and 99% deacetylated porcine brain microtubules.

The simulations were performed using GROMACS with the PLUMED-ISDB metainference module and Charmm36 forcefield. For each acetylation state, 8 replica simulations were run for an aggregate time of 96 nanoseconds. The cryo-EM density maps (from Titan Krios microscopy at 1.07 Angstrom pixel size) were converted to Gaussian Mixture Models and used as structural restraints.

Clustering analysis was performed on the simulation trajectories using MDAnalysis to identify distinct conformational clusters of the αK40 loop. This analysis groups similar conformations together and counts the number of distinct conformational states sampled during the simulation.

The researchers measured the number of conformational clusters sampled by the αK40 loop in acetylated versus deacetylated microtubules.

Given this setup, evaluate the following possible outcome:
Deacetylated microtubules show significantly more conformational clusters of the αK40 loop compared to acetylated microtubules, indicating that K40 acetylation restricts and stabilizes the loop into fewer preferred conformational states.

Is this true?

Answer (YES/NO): YES